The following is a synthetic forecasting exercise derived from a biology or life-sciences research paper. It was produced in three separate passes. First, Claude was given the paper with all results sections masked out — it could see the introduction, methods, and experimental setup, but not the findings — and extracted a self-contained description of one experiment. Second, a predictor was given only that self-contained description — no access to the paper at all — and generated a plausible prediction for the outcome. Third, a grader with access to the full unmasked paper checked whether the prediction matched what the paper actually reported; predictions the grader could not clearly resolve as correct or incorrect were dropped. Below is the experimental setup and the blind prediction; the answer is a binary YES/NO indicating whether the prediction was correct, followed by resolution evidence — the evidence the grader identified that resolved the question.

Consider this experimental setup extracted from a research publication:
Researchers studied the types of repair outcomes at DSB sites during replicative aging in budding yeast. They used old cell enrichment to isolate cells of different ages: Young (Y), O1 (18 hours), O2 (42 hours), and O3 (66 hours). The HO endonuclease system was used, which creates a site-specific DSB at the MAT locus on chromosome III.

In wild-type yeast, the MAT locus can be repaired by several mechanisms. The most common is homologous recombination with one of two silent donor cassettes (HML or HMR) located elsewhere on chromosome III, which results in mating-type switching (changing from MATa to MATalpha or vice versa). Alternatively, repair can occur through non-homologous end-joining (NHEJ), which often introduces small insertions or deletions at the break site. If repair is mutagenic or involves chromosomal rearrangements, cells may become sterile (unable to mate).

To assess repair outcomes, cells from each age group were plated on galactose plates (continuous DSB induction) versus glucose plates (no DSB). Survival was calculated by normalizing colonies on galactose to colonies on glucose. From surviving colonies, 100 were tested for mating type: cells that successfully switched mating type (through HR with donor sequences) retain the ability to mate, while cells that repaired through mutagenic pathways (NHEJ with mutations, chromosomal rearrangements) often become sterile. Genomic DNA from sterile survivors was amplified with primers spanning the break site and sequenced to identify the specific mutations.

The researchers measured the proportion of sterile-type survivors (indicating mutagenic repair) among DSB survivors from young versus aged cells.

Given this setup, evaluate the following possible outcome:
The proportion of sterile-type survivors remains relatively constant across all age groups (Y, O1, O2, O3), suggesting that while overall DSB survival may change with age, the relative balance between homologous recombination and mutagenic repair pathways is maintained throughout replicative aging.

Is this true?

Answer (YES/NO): NO